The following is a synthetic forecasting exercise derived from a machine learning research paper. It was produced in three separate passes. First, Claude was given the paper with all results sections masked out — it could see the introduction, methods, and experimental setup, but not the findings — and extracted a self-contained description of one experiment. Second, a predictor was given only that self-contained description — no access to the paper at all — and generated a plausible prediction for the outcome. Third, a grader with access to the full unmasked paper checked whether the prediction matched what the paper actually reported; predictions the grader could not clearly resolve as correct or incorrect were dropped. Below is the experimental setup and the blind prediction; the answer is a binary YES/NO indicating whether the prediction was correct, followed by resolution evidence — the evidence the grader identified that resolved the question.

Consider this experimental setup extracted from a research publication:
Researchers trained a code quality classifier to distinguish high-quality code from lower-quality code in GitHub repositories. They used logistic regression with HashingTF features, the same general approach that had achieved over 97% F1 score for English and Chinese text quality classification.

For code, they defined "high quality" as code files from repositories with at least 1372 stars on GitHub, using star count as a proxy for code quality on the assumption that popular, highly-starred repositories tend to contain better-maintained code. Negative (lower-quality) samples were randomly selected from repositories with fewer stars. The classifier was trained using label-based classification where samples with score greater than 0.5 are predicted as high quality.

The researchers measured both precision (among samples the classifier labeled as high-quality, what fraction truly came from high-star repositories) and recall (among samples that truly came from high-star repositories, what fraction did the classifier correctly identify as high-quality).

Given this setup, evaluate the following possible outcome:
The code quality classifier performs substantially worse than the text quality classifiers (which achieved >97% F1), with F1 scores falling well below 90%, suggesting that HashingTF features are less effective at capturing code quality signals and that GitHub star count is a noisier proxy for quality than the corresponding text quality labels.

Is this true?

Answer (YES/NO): YES